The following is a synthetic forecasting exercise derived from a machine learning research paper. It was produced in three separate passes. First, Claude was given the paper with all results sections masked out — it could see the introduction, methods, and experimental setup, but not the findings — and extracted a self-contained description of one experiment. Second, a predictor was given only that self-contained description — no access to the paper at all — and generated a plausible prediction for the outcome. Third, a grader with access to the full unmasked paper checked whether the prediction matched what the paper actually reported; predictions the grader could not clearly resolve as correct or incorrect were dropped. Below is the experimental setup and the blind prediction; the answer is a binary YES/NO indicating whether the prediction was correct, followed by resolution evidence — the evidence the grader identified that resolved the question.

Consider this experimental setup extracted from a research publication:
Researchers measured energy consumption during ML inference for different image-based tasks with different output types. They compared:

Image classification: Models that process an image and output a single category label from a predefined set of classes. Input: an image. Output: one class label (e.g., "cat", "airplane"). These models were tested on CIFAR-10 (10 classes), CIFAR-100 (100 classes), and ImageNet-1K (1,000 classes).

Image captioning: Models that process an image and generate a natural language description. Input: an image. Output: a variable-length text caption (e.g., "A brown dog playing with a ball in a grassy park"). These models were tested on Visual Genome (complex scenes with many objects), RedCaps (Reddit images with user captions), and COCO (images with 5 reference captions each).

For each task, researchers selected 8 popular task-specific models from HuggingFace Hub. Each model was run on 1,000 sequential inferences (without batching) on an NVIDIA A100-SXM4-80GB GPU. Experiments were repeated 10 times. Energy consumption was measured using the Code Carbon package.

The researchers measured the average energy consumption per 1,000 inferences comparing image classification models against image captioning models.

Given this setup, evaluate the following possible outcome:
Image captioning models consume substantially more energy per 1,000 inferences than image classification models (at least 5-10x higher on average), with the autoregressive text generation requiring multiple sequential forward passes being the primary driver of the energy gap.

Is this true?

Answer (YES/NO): YES